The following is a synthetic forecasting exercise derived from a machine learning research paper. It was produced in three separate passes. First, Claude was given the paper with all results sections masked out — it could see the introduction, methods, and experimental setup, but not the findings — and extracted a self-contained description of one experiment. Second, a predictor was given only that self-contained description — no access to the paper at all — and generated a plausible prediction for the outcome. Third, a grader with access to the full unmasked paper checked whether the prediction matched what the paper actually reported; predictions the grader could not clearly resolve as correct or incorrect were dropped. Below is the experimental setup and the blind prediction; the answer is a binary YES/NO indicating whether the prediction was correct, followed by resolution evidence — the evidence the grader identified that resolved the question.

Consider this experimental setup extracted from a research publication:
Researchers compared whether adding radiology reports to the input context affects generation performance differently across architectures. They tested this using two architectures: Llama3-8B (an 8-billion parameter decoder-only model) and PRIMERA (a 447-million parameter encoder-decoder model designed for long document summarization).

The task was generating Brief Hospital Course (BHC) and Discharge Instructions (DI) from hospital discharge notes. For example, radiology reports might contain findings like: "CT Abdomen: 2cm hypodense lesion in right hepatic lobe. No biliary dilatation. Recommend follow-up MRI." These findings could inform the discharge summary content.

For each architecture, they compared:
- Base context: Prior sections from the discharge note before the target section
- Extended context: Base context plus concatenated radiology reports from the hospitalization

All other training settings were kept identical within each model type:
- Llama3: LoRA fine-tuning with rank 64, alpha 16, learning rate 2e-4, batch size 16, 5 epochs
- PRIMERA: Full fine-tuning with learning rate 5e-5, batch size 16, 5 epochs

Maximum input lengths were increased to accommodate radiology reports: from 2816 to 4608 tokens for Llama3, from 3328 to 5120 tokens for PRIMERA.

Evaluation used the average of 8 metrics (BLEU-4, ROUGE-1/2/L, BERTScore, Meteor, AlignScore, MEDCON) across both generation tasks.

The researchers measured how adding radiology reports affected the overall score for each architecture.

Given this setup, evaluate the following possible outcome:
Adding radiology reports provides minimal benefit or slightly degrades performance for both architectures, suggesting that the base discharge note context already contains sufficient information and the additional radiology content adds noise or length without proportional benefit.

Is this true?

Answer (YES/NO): NO